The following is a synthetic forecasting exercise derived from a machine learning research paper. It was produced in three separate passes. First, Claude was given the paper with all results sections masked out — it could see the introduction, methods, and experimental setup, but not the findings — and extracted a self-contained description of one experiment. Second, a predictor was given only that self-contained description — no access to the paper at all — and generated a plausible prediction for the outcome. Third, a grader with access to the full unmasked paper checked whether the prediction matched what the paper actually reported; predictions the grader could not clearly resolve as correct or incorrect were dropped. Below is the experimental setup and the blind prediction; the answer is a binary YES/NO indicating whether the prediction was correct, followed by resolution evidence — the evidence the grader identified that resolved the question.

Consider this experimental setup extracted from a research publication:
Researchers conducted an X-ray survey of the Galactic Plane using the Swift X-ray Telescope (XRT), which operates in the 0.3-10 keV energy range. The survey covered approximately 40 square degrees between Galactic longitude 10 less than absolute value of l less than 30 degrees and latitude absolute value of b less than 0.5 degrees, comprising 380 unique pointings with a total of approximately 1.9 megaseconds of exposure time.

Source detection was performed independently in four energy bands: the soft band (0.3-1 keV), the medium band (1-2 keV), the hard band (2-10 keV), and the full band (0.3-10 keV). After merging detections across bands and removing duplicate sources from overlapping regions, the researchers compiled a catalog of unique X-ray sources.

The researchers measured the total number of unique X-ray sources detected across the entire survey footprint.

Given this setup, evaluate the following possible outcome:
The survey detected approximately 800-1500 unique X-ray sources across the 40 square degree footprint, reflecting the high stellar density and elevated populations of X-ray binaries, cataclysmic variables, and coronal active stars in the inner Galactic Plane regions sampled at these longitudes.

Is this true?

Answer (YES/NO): YES